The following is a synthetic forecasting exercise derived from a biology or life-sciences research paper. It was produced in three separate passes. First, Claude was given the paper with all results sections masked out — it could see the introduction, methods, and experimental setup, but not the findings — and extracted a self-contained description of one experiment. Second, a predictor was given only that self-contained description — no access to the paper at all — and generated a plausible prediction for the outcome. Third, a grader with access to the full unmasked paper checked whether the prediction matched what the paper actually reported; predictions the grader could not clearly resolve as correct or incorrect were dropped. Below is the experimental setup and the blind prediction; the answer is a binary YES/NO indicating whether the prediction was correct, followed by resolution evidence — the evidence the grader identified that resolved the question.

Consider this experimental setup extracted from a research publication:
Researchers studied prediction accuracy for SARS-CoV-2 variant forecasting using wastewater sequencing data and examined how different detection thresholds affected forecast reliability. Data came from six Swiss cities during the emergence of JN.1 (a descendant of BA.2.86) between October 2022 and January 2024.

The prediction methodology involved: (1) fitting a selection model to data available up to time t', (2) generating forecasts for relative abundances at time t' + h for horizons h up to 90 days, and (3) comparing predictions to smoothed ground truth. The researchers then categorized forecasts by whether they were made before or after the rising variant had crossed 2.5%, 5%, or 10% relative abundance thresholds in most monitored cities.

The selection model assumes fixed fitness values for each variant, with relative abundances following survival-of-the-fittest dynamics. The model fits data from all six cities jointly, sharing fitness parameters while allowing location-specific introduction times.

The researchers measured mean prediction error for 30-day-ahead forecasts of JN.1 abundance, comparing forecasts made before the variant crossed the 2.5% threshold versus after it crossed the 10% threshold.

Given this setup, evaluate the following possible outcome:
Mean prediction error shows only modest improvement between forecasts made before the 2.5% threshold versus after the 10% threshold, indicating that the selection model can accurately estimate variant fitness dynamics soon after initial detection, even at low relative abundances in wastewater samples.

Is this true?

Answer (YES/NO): NO